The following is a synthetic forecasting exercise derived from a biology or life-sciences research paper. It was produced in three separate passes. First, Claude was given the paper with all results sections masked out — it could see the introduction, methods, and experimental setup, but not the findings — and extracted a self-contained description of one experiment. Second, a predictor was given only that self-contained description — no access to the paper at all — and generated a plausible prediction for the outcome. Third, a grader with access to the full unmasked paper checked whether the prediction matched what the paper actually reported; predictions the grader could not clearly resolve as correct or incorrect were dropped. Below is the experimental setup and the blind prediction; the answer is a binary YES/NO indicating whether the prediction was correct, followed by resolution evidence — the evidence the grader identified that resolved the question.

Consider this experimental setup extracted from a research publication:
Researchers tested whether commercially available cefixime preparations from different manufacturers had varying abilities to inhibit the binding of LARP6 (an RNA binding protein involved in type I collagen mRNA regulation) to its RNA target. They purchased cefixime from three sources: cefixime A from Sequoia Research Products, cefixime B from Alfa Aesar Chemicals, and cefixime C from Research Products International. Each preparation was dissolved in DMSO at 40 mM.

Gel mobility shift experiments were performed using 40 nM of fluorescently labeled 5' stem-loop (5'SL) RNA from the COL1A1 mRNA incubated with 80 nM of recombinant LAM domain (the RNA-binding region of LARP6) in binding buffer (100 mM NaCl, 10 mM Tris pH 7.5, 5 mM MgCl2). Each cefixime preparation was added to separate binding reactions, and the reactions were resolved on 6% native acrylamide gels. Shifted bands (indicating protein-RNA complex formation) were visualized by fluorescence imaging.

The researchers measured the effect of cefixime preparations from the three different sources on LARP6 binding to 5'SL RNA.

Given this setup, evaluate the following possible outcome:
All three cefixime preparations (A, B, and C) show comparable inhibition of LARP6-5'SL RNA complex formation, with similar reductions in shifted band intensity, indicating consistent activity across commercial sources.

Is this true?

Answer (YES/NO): NO